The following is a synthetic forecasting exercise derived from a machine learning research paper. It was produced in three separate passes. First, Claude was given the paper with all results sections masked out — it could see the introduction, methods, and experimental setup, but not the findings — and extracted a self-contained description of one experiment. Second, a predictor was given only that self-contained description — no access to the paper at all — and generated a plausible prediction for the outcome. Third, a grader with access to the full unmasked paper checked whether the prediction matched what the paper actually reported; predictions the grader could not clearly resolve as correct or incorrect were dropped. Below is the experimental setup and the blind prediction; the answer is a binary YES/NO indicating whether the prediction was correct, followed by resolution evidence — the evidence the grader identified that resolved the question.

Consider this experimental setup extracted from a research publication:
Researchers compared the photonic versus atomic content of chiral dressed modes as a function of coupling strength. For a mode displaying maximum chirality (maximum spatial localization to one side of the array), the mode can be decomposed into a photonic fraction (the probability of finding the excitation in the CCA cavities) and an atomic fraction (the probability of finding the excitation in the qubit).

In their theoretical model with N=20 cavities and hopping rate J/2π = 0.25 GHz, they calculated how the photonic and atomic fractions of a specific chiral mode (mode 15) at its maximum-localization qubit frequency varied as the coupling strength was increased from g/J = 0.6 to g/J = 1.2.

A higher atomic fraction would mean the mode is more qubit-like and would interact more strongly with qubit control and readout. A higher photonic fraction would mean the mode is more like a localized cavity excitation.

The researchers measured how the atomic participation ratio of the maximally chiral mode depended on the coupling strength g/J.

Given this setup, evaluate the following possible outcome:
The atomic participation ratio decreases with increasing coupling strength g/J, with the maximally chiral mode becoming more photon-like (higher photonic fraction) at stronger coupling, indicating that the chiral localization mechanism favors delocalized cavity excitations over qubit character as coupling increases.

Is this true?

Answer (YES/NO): YES